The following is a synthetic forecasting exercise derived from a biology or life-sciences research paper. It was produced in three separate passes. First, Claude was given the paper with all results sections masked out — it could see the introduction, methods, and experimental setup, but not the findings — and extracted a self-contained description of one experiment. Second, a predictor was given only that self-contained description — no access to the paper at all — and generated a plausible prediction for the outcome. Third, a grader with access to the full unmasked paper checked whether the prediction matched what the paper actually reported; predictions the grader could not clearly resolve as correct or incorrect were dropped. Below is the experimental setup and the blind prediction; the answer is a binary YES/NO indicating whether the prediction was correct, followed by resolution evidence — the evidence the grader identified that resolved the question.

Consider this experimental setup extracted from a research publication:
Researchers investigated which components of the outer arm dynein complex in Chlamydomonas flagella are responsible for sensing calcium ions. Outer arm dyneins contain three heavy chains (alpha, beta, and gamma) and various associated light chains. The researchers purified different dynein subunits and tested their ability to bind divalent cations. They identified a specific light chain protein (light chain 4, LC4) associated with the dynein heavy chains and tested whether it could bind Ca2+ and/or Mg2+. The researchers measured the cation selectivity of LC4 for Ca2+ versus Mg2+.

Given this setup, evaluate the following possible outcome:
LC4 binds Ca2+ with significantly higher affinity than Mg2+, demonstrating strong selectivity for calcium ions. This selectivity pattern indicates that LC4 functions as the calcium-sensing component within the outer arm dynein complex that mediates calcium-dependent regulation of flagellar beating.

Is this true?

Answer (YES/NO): YES